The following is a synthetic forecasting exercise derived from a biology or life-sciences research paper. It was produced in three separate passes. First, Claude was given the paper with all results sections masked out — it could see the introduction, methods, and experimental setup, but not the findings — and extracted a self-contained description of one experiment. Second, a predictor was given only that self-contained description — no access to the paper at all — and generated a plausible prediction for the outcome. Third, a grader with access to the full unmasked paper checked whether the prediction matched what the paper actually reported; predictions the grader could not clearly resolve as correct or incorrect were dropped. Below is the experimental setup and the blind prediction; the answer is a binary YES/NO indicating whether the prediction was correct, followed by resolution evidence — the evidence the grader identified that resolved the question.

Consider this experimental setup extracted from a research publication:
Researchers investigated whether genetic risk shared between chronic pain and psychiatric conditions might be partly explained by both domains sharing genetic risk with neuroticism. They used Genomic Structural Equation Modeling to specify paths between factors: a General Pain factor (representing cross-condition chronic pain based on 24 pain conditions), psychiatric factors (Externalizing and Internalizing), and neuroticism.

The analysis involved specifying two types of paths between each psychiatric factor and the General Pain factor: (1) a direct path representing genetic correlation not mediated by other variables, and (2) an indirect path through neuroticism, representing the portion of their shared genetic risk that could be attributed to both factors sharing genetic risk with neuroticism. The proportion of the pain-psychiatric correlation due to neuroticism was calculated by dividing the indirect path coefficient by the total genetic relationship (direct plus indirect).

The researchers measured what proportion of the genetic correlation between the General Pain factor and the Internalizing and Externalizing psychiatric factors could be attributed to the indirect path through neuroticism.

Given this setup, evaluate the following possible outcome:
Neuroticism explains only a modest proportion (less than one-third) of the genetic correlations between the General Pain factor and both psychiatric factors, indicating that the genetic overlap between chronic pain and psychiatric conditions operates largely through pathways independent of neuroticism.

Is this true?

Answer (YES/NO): NO